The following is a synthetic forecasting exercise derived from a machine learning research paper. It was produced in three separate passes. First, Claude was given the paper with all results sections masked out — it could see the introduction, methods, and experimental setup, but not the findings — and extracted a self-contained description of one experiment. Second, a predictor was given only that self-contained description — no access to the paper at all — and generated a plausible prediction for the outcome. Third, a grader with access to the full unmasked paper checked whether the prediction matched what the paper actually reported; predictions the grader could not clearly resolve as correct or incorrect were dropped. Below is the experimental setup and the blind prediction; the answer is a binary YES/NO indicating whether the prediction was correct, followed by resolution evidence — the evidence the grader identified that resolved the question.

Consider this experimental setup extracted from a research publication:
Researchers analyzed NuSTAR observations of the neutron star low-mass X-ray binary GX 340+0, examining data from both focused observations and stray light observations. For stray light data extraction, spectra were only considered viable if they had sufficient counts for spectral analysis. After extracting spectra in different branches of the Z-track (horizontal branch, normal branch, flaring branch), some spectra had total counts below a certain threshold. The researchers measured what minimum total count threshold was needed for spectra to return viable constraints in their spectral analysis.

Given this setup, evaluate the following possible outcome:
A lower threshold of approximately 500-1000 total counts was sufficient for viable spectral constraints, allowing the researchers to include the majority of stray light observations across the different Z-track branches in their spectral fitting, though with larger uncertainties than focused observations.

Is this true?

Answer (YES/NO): NO